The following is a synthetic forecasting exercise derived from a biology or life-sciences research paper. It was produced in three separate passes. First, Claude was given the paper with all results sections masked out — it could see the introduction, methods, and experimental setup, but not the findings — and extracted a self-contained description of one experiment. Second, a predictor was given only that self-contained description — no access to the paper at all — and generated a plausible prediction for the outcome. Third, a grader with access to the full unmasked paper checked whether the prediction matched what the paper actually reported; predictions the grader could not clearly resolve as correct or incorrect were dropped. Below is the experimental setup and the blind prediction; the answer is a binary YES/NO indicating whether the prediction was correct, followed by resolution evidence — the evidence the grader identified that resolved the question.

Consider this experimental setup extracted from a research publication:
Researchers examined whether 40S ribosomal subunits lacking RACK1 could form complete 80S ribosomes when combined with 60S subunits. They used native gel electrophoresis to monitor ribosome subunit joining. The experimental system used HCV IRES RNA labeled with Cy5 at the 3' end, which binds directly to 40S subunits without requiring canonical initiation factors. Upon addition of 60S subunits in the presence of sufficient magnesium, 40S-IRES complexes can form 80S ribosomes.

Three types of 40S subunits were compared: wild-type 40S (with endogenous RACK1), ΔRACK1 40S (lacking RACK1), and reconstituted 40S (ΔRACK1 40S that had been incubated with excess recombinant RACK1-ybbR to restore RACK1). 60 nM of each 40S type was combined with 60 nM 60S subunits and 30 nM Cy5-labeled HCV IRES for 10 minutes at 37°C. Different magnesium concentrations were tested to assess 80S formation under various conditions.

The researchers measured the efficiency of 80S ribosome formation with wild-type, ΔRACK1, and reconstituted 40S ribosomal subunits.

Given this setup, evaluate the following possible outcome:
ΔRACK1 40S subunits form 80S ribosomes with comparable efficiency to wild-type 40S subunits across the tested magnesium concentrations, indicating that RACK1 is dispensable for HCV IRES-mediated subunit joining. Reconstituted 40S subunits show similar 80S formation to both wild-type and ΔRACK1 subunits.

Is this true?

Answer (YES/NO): YES